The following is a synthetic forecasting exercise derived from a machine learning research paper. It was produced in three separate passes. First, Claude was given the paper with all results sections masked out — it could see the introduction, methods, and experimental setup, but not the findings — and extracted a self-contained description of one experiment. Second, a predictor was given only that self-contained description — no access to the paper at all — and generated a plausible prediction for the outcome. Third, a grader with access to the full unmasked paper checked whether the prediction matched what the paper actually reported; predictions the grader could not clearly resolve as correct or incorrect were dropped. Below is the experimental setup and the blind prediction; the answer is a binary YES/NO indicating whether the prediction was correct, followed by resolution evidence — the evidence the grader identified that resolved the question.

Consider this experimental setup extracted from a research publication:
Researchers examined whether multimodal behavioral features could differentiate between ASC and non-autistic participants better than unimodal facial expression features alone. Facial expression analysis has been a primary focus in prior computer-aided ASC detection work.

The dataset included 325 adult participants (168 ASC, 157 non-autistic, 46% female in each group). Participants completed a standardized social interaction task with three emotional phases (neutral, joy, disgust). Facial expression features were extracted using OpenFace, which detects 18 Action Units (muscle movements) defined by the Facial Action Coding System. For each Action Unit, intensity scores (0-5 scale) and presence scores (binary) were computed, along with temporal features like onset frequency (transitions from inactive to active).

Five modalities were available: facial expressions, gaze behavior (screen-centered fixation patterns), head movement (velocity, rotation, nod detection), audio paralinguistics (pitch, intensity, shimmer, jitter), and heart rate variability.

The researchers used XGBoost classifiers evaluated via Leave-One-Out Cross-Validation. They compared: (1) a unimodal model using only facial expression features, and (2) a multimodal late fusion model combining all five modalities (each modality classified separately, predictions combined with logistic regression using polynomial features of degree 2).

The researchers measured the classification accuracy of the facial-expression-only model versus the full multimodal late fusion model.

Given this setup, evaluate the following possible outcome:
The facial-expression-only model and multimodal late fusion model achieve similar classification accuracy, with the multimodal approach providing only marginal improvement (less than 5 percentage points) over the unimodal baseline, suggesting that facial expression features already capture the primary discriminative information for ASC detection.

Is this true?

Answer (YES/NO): YES